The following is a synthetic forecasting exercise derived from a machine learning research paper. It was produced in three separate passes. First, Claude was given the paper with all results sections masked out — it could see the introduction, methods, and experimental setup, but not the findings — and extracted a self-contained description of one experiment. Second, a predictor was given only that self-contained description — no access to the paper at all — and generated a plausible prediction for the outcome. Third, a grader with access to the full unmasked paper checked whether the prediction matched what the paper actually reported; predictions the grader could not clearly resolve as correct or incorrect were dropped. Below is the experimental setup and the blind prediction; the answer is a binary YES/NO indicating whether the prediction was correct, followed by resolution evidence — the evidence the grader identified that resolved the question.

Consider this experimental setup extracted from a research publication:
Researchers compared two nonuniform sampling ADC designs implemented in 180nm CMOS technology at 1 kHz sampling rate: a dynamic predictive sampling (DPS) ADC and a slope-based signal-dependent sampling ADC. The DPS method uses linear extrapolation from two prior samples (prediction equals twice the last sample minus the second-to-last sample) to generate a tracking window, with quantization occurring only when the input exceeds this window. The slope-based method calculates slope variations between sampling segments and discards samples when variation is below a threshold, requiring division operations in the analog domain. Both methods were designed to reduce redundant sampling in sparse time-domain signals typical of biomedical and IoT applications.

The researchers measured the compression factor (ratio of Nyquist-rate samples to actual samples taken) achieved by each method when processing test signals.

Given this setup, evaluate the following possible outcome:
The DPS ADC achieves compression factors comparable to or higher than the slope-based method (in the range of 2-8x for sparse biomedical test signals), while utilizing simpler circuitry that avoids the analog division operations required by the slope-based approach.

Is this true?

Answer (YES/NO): YES